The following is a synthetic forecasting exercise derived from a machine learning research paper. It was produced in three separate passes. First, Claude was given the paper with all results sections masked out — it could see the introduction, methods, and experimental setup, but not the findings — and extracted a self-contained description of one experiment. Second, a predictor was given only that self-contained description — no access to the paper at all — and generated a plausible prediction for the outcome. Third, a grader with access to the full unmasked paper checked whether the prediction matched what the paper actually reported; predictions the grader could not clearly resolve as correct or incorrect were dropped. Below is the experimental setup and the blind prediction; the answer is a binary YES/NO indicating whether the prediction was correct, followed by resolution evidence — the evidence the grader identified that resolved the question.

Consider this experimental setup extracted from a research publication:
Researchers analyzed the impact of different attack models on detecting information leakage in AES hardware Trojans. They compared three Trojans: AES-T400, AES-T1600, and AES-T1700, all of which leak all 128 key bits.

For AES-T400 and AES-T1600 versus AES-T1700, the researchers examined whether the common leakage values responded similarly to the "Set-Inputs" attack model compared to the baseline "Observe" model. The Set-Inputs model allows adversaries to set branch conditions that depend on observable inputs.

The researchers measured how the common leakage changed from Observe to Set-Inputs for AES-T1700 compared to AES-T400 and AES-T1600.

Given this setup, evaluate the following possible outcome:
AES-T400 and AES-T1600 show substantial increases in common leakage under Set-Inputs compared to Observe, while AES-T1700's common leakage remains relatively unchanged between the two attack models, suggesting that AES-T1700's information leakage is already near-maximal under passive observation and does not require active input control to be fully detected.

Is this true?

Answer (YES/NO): NO